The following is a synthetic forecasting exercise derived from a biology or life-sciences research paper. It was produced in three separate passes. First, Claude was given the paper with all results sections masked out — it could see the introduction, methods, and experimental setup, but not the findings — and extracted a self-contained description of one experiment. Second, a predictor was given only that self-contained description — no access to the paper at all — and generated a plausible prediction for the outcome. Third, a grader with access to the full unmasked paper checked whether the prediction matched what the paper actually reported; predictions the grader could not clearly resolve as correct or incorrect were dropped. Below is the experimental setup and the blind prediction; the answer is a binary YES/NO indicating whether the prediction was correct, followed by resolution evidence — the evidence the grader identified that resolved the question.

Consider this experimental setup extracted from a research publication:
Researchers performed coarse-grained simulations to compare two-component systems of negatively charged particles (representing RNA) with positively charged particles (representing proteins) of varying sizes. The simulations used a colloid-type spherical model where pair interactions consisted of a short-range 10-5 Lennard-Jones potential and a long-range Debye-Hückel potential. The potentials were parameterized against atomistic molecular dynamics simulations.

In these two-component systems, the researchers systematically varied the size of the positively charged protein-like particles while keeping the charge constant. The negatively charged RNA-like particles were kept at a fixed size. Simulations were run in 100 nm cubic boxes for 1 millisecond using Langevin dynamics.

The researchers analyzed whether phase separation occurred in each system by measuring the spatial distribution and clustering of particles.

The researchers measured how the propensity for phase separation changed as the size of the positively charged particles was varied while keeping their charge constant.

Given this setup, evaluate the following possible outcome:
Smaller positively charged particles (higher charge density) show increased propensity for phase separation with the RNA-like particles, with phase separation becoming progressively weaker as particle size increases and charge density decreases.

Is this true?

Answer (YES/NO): NO